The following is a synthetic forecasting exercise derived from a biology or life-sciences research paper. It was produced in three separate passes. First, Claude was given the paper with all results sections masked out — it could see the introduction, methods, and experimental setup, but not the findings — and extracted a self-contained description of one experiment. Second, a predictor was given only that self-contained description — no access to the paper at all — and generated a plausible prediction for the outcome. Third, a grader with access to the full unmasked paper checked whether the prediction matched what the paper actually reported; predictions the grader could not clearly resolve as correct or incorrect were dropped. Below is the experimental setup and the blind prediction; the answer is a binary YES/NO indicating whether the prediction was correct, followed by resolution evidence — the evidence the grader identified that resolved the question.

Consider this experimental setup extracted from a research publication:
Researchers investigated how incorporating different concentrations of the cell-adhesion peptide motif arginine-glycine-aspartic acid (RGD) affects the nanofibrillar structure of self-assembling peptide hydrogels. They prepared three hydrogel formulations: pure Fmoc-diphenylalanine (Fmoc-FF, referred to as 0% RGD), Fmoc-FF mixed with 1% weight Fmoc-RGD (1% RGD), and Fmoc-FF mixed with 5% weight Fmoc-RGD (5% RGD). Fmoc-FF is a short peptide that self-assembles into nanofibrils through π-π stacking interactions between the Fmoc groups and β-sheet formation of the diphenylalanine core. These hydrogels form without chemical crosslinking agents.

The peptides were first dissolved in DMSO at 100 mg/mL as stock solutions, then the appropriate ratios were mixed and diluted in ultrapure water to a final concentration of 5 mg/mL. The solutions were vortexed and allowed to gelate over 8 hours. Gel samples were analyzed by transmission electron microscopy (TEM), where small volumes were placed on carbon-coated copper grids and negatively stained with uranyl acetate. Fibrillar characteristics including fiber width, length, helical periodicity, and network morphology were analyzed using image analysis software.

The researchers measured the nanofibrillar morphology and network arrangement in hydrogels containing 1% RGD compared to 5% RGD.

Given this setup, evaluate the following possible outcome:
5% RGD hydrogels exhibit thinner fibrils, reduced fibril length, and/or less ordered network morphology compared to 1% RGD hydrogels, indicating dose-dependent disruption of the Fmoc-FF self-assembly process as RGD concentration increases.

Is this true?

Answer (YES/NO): NO